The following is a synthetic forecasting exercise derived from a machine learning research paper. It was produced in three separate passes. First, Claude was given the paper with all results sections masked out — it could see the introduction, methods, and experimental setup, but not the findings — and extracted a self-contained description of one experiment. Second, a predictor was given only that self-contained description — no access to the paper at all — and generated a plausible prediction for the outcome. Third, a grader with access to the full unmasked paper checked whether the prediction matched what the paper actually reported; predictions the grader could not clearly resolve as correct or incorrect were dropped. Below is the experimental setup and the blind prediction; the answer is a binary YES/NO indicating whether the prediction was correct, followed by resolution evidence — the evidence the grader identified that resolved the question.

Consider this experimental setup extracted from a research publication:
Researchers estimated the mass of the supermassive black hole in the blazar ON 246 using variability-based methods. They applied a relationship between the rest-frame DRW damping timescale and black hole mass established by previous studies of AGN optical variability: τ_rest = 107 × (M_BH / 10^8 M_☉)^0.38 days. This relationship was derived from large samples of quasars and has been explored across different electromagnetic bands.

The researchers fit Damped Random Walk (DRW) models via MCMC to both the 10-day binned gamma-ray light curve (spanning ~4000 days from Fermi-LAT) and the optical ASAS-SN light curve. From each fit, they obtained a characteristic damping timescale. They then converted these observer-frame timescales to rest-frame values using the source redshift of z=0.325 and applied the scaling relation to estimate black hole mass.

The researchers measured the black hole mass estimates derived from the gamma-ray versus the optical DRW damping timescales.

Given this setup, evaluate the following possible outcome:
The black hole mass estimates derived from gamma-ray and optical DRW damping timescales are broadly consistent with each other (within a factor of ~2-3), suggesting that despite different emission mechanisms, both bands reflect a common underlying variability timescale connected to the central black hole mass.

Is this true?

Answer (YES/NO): NO